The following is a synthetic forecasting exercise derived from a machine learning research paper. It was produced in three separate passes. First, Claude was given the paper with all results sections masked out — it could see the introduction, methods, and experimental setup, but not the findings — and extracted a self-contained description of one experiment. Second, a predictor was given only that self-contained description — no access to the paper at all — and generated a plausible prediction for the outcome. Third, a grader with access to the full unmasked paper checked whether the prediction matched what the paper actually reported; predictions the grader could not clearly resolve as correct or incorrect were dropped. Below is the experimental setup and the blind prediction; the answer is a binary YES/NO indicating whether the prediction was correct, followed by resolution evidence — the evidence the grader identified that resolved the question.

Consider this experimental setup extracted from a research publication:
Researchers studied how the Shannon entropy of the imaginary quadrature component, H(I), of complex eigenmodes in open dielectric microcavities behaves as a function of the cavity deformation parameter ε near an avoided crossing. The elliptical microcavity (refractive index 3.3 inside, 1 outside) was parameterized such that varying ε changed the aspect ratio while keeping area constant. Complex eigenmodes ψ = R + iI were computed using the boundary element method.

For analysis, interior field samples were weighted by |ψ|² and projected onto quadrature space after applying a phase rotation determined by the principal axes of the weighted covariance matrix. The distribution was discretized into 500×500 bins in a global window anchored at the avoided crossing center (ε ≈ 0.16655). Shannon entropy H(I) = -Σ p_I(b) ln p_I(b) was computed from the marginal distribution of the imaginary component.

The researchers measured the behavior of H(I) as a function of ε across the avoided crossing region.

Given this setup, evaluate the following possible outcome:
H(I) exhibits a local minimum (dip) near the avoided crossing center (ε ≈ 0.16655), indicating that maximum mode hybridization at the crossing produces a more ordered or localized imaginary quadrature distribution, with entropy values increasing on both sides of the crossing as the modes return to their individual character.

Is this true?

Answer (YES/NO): NO